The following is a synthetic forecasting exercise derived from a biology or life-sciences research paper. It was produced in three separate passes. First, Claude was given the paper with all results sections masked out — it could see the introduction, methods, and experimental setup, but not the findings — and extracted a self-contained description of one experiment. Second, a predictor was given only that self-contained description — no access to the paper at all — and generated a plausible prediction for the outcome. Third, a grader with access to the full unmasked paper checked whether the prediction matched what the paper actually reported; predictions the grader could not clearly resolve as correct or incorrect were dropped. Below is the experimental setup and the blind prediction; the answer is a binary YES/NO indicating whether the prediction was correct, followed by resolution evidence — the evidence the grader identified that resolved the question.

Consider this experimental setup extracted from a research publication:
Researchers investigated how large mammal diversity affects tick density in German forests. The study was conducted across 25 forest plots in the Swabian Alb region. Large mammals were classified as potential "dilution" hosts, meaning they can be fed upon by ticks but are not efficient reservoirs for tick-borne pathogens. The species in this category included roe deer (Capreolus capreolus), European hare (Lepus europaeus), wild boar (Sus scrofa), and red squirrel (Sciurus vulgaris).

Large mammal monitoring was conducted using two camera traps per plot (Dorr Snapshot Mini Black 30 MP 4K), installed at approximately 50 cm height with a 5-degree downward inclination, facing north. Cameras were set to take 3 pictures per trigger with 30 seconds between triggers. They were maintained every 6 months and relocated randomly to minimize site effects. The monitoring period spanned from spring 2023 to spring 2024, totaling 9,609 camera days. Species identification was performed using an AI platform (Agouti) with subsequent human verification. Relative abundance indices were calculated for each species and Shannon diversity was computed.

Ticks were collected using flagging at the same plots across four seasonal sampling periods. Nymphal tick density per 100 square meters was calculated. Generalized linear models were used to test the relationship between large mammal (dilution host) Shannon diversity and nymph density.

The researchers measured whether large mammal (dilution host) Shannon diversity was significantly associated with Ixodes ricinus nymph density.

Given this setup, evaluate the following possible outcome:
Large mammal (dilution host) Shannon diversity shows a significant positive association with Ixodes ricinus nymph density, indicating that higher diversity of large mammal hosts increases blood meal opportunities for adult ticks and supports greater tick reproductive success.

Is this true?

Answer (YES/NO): NO